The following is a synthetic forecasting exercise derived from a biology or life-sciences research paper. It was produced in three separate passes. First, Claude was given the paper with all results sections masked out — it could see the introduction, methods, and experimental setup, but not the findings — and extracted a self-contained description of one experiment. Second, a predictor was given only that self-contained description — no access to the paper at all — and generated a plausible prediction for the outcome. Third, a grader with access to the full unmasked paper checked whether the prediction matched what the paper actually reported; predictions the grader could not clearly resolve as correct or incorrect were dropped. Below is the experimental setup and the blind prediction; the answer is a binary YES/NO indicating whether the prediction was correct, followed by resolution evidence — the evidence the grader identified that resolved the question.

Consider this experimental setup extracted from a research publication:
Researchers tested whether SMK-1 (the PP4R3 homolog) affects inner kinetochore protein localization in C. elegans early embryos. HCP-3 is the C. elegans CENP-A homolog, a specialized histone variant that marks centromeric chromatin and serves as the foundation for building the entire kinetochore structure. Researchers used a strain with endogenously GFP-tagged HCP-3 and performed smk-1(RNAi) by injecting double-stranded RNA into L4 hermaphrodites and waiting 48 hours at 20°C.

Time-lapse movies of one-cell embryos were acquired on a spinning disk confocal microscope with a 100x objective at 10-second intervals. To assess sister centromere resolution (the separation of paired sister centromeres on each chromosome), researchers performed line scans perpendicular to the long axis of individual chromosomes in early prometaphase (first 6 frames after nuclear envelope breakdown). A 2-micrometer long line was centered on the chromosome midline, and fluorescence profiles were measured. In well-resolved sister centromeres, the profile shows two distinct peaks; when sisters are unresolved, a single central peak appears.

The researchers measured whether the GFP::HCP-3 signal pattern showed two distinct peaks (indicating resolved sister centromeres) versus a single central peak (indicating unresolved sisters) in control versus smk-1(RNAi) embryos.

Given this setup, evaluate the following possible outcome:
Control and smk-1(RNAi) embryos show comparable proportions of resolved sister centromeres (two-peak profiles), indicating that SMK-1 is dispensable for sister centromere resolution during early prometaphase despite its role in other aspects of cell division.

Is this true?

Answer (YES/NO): NO